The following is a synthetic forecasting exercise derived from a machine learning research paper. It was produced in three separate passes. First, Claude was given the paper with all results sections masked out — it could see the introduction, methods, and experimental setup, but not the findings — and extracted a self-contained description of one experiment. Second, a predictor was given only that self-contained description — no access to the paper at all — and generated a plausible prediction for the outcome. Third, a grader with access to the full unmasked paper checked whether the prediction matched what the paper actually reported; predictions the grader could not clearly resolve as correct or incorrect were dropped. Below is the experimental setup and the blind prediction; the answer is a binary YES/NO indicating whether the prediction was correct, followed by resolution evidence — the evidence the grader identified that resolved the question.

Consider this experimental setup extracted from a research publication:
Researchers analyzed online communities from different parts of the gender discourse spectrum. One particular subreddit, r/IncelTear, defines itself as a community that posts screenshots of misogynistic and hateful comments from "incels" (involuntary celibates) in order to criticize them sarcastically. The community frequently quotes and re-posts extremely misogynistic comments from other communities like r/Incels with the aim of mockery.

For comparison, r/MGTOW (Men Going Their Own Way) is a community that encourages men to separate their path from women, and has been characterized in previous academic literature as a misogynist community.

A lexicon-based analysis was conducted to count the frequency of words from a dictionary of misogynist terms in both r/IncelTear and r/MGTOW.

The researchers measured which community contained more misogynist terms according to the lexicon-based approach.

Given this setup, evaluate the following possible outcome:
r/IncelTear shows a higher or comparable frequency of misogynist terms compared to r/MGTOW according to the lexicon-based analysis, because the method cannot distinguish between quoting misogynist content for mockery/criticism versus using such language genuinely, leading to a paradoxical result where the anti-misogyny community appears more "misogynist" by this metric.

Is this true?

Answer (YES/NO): YES